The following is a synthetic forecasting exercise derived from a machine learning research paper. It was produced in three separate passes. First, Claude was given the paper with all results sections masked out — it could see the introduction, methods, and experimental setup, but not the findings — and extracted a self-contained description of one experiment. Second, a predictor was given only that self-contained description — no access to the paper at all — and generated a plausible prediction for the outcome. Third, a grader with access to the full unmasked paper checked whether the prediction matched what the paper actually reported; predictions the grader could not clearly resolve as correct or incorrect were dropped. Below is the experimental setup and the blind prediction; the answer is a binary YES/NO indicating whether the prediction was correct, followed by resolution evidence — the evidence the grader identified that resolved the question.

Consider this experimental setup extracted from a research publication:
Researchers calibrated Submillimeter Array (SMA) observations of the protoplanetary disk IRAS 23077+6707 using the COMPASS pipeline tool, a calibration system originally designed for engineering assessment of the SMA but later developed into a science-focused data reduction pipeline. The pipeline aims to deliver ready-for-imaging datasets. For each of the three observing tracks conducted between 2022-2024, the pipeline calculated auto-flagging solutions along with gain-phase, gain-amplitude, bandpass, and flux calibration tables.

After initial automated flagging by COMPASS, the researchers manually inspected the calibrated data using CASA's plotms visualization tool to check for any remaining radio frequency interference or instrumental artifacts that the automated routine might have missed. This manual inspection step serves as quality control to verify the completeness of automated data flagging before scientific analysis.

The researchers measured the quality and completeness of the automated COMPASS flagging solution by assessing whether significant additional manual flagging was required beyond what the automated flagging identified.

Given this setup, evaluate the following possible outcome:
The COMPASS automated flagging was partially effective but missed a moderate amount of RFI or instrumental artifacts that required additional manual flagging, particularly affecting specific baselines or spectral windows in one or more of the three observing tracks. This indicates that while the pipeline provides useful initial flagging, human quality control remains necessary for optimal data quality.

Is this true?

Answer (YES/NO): NO